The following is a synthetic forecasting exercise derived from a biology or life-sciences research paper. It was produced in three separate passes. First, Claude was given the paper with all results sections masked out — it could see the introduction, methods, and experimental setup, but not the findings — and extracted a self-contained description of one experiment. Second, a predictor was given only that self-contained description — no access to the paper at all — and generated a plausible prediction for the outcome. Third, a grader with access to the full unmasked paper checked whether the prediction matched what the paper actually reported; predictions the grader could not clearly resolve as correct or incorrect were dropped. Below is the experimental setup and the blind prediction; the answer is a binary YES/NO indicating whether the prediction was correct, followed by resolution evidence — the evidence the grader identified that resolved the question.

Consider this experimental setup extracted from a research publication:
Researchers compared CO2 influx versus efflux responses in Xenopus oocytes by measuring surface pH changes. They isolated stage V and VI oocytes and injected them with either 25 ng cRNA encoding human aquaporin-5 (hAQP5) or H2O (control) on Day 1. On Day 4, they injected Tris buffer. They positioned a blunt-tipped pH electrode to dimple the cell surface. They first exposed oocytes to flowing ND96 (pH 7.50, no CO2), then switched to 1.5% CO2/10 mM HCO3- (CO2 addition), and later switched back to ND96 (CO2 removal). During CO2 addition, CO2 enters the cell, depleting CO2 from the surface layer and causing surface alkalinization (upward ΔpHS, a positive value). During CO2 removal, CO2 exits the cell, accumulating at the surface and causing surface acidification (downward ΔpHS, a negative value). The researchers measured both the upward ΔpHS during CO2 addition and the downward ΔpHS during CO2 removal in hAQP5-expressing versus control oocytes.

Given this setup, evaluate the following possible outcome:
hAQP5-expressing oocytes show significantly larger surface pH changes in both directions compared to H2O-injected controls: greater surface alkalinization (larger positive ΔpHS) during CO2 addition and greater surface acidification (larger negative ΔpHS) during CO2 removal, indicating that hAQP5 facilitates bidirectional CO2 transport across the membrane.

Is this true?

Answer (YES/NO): YES